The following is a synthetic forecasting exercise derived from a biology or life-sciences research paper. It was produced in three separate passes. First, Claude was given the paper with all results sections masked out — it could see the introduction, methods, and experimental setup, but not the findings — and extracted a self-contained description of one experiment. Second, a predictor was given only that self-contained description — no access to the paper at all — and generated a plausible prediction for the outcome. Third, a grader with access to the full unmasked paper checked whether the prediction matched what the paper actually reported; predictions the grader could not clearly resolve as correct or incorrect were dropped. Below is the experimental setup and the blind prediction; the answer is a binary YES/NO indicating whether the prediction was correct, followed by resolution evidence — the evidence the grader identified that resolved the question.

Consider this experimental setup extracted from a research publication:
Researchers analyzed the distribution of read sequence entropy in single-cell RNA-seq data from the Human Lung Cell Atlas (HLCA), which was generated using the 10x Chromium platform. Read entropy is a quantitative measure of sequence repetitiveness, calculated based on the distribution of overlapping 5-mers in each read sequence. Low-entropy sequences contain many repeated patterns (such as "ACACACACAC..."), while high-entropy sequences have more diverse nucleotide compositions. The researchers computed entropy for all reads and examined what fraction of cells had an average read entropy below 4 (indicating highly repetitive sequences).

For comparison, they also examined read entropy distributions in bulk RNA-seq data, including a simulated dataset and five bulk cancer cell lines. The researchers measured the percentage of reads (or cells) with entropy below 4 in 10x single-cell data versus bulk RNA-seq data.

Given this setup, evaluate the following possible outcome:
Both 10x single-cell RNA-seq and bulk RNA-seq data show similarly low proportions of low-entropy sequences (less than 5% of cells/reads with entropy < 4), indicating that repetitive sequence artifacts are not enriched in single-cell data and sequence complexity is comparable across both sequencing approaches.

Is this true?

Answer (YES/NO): NO